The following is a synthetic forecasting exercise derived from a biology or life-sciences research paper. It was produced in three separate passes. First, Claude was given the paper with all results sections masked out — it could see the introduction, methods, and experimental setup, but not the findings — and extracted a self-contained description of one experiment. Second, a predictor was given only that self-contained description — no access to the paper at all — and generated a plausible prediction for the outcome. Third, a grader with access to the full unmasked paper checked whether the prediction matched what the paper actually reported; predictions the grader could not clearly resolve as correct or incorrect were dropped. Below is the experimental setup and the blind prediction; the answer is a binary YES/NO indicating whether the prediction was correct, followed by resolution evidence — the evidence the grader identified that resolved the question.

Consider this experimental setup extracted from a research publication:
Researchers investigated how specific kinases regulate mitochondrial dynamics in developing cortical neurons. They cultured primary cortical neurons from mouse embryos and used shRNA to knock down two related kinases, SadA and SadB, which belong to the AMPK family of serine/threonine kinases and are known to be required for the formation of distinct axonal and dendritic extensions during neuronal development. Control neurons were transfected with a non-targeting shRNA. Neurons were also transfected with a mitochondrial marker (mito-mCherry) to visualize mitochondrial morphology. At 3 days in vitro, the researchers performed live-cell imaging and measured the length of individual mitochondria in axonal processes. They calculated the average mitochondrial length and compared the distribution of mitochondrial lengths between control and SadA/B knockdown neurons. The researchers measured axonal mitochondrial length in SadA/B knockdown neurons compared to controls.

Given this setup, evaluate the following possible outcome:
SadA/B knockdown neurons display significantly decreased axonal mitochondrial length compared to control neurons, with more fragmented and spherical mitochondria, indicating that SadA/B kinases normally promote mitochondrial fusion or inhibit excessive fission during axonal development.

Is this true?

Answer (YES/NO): NO